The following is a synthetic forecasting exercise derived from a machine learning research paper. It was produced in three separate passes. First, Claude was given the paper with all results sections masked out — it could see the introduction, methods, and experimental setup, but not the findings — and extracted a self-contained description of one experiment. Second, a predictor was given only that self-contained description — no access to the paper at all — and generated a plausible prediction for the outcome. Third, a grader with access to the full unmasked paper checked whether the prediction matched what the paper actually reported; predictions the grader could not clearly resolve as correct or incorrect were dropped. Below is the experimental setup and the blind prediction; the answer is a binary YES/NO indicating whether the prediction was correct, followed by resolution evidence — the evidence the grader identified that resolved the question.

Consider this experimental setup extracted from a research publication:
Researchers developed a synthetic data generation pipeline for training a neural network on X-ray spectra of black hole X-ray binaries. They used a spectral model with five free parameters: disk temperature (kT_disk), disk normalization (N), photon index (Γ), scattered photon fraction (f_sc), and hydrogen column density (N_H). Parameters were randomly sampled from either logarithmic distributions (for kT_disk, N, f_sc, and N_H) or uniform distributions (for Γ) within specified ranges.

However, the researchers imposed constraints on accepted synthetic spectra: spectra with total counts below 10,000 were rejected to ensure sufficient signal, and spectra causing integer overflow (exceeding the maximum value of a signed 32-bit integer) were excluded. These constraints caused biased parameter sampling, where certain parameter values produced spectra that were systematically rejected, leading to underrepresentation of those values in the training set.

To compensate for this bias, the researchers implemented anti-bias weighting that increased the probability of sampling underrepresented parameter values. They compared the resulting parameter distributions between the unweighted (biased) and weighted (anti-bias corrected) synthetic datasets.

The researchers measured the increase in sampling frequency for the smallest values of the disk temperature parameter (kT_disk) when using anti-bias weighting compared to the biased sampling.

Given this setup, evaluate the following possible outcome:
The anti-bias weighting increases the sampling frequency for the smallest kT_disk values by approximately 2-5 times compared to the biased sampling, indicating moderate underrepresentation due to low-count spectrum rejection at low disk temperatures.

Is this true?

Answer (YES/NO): NO